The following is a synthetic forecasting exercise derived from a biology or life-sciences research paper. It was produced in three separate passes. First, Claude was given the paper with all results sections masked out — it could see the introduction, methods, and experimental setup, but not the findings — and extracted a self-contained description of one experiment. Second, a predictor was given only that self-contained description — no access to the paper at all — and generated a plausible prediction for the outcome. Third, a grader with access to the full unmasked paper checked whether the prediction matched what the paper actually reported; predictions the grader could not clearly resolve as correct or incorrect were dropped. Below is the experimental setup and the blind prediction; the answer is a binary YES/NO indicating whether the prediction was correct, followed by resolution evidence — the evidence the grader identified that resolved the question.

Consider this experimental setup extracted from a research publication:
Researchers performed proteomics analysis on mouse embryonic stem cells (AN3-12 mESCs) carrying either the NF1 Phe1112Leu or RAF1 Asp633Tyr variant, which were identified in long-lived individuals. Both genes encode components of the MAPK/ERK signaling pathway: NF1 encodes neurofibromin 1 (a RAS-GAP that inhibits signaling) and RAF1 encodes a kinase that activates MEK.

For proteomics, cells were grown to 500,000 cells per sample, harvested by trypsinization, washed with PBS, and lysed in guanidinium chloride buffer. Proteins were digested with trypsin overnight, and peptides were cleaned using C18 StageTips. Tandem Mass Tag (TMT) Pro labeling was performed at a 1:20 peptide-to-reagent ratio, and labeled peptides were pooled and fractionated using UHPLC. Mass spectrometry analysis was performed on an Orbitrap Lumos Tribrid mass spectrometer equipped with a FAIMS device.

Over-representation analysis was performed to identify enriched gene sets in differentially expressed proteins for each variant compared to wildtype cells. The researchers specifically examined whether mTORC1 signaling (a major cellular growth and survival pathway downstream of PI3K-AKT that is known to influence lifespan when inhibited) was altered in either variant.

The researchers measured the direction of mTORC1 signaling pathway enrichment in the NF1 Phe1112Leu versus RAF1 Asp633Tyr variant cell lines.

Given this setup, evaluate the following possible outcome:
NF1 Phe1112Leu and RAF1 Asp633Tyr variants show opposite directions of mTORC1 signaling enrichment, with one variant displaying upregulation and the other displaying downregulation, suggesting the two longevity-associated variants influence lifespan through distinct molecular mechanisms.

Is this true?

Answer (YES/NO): YES